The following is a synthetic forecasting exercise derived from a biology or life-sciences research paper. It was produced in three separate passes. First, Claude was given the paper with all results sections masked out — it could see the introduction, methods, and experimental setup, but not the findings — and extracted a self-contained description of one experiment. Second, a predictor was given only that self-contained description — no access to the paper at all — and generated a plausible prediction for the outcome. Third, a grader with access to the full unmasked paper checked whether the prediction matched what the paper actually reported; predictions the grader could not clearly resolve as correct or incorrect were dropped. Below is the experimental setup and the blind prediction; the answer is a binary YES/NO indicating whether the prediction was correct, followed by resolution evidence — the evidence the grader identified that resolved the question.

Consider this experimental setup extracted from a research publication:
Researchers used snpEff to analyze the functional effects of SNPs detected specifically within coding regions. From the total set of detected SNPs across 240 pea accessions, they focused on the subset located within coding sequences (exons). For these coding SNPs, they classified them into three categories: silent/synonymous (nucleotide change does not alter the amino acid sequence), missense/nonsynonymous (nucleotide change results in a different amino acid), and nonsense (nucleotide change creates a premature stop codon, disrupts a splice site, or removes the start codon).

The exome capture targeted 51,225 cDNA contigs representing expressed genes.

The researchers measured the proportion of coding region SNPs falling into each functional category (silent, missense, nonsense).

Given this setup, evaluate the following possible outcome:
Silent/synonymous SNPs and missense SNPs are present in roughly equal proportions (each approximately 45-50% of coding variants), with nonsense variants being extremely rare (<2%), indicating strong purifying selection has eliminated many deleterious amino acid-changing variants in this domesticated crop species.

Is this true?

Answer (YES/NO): NO